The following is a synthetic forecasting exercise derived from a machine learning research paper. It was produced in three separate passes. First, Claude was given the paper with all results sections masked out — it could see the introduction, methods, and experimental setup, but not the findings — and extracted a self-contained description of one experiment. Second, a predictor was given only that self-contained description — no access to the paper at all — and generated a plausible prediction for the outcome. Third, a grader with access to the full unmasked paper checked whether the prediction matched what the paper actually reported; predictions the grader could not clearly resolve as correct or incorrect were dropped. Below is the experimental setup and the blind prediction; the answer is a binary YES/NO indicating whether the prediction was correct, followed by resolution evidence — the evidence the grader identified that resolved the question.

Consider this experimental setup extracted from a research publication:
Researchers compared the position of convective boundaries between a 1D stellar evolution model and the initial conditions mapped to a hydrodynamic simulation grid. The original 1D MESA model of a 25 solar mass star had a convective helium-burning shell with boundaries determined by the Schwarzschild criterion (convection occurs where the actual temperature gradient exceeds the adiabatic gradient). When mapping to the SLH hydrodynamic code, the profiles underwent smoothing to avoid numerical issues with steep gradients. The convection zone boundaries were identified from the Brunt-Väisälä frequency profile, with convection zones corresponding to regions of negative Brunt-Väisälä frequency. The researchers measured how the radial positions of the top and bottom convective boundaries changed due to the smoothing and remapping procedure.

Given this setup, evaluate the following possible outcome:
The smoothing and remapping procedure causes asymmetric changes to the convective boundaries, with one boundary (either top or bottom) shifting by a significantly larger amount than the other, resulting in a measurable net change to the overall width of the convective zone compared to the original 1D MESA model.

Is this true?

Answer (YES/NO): YES